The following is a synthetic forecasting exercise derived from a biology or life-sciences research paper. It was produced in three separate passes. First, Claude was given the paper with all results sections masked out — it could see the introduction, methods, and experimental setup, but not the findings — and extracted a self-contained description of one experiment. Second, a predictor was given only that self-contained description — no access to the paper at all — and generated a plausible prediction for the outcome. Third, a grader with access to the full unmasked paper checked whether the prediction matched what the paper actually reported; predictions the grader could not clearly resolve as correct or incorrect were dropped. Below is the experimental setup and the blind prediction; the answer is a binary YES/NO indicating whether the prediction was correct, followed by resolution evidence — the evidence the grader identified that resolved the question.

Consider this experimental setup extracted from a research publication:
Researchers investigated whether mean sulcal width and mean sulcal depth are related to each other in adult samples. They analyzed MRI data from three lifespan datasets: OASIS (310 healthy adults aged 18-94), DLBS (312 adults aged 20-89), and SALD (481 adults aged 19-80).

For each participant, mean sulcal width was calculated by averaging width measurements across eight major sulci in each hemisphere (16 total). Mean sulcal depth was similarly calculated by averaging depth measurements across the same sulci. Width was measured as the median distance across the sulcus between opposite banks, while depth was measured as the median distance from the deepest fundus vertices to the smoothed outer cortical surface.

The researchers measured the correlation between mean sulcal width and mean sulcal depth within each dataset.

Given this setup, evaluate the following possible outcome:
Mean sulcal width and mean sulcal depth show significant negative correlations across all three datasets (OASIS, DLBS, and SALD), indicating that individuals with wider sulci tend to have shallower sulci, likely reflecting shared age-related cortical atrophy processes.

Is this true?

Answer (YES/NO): NO